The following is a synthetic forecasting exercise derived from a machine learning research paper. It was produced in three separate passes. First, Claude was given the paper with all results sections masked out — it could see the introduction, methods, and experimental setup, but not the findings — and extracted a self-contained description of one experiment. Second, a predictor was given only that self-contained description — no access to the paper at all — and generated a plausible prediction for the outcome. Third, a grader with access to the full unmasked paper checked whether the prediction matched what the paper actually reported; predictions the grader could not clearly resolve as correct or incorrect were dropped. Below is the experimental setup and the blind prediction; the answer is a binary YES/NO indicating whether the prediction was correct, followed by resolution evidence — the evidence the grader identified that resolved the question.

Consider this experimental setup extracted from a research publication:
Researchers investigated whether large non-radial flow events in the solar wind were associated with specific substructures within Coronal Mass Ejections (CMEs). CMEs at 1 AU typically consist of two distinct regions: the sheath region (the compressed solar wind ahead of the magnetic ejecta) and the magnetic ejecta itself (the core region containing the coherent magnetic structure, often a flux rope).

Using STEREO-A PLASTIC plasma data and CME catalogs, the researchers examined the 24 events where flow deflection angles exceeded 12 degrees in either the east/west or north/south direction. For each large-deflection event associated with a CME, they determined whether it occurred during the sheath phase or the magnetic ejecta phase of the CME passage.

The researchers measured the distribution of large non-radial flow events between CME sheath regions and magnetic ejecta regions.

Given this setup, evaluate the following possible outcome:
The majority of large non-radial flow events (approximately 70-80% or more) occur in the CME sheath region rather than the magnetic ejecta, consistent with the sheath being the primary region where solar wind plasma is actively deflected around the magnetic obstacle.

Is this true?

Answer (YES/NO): YES